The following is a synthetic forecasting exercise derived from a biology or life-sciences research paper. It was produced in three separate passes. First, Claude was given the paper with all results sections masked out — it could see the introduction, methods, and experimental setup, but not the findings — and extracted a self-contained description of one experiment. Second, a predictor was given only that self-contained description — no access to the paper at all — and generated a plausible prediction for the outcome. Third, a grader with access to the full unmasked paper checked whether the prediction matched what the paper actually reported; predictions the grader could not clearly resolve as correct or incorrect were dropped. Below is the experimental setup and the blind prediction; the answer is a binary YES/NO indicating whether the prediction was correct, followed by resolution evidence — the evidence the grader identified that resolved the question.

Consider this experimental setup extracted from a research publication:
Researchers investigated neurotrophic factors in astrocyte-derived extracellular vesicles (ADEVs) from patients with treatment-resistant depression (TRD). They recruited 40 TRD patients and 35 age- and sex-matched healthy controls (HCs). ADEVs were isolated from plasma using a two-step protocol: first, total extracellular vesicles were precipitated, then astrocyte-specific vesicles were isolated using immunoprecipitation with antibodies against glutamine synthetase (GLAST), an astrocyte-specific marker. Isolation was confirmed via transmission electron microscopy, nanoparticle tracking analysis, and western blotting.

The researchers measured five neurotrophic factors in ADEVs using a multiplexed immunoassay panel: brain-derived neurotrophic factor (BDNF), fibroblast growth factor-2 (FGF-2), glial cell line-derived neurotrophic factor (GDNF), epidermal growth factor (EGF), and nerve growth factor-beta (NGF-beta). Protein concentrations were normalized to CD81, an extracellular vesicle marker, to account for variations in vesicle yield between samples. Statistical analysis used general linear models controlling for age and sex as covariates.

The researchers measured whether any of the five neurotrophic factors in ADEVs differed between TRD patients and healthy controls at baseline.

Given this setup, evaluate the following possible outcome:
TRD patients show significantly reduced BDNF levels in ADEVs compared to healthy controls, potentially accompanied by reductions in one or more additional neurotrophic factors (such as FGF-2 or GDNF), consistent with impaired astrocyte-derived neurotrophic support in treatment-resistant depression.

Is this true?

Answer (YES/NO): NO